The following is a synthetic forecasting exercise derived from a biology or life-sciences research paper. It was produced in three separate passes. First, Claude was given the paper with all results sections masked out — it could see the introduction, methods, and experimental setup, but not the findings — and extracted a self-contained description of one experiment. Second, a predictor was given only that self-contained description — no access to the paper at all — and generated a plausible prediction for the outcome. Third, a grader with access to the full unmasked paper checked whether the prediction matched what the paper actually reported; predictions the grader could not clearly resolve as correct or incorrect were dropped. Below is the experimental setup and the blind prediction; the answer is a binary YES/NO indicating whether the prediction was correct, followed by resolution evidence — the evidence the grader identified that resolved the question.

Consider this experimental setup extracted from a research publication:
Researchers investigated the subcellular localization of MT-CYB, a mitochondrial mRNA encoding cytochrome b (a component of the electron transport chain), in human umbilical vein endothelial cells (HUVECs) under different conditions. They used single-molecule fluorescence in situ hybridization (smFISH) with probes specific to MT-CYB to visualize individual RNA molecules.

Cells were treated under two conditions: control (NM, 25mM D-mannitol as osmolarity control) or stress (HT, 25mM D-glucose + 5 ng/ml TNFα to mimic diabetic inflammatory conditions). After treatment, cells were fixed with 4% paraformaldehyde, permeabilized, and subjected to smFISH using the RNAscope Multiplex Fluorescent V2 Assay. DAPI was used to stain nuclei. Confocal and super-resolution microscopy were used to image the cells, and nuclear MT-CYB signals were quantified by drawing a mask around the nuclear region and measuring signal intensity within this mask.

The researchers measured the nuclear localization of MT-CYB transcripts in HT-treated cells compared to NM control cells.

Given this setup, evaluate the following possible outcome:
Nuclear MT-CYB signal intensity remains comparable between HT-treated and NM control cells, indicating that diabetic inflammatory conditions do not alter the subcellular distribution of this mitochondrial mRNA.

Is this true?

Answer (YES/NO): NO